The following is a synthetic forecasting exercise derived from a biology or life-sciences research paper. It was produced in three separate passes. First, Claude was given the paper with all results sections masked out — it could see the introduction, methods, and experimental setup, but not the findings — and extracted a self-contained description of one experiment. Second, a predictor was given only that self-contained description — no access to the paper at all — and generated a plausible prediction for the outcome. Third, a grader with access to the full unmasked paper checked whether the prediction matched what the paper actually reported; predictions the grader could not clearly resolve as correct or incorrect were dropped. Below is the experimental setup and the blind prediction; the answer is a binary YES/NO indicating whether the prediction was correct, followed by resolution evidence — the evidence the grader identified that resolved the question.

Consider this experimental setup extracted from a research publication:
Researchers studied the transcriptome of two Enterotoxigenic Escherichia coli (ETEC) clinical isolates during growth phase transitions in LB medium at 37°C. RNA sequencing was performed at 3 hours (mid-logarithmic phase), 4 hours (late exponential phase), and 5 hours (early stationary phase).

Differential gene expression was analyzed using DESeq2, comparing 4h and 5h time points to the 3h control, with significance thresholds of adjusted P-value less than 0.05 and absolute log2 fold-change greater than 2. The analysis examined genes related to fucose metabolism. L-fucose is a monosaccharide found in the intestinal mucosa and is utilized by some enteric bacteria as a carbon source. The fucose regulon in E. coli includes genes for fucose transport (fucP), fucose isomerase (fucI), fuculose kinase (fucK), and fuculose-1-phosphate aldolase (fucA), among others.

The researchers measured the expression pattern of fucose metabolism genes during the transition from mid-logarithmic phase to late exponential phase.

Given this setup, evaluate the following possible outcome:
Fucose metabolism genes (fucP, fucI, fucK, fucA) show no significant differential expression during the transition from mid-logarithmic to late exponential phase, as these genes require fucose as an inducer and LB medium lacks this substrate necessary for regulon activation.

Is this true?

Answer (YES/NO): NO